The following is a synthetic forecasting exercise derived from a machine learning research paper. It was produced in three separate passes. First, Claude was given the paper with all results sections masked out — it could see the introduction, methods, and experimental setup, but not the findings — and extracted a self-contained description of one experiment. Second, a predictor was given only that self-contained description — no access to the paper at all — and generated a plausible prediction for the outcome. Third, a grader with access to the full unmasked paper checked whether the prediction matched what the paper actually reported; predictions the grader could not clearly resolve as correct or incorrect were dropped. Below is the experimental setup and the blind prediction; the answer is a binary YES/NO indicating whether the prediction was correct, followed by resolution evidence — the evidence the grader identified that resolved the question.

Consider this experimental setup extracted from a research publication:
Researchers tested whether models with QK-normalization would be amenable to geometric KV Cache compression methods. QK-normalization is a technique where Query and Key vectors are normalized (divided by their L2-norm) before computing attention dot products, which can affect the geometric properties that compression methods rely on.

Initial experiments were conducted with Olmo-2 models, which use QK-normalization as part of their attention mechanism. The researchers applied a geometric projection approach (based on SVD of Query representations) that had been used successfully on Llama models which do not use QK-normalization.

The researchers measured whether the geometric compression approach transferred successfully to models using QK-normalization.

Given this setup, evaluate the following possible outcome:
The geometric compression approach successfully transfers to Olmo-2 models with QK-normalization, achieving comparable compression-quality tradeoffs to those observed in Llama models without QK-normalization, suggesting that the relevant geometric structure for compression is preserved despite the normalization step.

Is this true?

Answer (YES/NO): NO